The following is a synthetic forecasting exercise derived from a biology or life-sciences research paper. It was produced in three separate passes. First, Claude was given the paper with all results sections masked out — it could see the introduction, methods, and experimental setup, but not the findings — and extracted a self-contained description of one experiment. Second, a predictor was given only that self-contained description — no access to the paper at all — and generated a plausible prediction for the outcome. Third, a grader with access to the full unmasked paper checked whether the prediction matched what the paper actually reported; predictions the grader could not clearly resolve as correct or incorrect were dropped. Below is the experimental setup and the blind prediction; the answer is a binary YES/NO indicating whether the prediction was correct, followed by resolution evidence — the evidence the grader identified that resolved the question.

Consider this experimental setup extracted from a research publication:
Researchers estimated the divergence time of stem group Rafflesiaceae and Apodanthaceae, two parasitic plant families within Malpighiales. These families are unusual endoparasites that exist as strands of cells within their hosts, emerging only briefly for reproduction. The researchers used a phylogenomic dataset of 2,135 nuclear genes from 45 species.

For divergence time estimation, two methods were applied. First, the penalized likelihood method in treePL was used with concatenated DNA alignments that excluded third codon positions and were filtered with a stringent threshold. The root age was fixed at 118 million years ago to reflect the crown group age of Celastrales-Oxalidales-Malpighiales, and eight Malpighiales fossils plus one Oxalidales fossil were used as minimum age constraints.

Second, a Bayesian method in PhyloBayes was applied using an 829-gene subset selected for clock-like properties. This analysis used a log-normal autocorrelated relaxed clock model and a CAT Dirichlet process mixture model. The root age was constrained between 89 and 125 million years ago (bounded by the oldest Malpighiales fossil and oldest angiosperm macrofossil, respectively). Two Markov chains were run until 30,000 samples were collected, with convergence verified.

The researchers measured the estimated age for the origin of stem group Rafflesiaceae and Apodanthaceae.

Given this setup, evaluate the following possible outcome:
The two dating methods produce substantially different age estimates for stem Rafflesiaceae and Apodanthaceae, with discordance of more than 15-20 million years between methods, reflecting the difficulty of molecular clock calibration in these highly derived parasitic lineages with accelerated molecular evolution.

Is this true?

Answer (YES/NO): NO